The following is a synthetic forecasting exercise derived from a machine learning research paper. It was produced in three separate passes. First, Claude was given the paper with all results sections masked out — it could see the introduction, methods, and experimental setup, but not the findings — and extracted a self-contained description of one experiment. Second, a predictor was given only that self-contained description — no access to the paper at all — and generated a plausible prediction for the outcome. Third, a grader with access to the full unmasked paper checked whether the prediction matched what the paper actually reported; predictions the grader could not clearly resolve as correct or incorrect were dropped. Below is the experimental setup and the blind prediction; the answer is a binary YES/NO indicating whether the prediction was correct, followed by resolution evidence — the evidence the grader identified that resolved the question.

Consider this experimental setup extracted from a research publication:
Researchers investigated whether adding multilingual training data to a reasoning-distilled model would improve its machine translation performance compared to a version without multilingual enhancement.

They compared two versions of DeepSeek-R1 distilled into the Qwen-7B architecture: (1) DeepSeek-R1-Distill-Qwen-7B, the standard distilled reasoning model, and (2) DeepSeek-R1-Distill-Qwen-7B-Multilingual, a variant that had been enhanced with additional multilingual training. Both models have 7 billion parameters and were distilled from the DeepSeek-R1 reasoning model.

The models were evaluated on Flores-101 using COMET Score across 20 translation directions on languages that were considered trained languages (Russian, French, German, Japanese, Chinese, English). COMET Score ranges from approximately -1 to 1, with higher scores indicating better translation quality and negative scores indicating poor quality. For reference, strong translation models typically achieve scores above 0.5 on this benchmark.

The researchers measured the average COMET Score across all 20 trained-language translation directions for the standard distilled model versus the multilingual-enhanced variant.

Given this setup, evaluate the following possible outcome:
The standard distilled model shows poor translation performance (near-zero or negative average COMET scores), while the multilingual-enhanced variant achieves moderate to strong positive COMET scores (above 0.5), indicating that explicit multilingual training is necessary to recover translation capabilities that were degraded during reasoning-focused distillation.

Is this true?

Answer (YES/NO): NO